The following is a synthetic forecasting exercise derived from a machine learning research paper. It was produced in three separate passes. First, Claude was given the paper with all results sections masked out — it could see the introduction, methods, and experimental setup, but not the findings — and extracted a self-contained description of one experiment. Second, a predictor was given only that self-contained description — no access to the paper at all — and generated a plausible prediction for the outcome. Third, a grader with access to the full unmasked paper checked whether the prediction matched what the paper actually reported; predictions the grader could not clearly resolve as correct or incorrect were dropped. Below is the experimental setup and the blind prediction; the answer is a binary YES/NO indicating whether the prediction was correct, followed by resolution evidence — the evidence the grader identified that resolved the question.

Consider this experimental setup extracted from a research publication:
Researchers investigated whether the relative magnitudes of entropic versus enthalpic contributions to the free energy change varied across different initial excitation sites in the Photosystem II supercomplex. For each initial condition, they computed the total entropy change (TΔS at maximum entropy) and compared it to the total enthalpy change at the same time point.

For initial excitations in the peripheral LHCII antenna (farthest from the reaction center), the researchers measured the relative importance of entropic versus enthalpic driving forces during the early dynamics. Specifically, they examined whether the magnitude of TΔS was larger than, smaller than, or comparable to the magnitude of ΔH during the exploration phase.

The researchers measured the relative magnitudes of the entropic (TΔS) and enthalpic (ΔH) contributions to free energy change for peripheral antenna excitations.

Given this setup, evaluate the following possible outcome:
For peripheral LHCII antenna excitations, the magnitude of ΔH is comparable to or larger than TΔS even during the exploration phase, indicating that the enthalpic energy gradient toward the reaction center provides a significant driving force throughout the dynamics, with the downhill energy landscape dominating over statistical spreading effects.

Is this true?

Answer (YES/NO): NO